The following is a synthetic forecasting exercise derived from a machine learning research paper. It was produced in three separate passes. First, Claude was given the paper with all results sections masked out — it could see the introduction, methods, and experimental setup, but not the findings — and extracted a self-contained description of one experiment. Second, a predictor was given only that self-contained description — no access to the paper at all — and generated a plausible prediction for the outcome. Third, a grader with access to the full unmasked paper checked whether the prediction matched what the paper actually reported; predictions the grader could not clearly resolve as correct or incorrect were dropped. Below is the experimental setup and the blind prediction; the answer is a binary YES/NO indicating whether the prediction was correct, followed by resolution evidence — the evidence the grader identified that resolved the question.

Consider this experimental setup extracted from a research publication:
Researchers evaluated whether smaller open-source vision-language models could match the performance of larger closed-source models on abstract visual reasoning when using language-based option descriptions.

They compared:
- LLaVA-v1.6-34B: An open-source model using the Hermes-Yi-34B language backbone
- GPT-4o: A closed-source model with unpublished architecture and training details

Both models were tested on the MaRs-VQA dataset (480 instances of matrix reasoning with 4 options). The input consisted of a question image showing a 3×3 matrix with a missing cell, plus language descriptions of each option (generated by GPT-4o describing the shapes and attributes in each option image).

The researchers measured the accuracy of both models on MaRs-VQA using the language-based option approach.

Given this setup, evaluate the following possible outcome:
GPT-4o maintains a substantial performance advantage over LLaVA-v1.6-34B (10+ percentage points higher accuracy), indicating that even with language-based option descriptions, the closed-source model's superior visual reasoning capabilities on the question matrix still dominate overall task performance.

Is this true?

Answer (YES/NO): NO